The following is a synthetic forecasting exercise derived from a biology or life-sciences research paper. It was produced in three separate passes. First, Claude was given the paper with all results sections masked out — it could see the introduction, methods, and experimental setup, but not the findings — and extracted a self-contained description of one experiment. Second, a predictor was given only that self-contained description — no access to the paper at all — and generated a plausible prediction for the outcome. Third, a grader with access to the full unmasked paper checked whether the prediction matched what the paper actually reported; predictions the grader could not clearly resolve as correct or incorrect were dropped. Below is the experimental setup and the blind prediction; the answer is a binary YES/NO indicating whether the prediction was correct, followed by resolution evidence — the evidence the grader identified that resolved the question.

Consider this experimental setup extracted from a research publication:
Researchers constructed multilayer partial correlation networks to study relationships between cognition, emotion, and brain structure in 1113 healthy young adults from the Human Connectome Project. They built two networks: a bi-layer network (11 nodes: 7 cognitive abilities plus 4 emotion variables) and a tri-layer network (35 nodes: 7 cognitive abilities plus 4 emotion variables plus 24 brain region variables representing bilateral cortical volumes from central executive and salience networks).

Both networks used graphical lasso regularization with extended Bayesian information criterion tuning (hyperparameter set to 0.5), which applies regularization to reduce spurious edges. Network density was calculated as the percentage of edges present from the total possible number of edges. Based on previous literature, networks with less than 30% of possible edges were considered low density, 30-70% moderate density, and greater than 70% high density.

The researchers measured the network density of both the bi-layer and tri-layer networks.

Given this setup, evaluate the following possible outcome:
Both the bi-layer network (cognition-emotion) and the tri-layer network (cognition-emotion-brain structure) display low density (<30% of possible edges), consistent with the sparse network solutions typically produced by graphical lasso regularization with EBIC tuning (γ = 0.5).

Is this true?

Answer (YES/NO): NO